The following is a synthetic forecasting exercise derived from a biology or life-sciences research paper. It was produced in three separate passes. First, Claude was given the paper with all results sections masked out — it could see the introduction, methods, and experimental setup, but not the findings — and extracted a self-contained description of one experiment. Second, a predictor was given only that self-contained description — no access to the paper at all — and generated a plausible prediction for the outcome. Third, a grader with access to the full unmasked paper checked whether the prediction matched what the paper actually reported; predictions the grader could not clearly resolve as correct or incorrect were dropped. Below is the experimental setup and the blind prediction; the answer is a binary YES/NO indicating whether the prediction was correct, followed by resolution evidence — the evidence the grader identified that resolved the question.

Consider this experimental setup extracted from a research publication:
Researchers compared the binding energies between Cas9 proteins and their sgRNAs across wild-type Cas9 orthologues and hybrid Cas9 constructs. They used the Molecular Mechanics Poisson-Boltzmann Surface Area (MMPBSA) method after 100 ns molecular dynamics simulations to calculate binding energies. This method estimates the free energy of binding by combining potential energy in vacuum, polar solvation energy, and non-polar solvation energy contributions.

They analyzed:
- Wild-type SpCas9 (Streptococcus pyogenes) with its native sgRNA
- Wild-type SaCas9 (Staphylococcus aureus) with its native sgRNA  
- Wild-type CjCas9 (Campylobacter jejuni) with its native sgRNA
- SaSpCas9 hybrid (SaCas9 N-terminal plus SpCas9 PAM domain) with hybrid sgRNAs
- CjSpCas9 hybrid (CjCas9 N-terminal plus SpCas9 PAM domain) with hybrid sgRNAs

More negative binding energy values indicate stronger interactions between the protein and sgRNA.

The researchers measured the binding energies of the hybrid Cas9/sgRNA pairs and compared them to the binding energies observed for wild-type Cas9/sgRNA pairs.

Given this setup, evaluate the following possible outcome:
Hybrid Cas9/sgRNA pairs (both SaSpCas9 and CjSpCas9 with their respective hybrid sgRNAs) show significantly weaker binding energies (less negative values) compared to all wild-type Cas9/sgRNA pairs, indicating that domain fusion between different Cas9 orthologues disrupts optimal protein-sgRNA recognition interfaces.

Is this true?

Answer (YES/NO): NO